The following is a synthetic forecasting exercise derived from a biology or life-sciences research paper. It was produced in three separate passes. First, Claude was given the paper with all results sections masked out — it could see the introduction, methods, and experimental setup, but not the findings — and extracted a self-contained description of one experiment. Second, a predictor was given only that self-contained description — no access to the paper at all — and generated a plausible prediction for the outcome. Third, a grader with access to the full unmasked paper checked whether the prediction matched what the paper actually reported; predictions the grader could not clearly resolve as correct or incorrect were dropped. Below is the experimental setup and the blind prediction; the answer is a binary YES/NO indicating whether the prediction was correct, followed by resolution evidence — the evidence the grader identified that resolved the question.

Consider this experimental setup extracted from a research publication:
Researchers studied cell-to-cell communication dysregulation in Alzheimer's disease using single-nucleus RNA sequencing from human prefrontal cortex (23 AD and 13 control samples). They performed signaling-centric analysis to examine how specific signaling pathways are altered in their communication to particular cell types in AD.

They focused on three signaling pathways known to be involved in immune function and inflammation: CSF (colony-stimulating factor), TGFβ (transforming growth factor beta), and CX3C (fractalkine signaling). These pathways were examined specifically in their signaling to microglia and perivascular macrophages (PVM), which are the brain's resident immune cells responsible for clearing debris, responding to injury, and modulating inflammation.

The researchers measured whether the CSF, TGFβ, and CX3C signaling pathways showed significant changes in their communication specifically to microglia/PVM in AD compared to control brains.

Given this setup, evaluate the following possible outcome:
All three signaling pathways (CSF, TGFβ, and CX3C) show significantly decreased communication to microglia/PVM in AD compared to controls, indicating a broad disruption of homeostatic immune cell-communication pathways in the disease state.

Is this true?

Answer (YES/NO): NO